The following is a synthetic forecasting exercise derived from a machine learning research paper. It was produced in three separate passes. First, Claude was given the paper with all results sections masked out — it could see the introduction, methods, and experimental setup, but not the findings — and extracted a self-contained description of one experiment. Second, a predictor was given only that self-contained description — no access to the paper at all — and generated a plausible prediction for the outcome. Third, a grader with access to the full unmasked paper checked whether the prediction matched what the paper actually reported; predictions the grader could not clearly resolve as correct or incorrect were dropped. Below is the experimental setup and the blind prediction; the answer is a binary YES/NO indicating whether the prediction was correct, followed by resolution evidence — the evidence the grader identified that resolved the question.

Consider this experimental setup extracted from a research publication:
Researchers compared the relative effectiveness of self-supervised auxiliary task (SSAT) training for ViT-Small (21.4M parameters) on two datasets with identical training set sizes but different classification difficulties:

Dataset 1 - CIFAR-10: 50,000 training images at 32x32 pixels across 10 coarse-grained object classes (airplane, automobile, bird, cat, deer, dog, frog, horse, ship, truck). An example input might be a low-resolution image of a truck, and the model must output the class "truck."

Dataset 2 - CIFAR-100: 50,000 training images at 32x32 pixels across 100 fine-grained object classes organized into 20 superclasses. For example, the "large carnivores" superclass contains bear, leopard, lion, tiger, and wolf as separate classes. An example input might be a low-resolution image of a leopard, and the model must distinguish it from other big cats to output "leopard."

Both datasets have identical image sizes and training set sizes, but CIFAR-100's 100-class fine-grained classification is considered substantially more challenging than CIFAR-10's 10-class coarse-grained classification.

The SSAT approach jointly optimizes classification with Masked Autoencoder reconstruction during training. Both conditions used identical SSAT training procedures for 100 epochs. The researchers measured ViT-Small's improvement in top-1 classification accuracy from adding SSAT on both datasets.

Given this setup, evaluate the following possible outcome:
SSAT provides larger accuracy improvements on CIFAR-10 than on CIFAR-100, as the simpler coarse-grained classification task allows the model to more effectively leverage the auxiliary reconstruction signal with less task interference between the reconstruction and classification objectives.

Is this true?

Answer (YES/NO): NO